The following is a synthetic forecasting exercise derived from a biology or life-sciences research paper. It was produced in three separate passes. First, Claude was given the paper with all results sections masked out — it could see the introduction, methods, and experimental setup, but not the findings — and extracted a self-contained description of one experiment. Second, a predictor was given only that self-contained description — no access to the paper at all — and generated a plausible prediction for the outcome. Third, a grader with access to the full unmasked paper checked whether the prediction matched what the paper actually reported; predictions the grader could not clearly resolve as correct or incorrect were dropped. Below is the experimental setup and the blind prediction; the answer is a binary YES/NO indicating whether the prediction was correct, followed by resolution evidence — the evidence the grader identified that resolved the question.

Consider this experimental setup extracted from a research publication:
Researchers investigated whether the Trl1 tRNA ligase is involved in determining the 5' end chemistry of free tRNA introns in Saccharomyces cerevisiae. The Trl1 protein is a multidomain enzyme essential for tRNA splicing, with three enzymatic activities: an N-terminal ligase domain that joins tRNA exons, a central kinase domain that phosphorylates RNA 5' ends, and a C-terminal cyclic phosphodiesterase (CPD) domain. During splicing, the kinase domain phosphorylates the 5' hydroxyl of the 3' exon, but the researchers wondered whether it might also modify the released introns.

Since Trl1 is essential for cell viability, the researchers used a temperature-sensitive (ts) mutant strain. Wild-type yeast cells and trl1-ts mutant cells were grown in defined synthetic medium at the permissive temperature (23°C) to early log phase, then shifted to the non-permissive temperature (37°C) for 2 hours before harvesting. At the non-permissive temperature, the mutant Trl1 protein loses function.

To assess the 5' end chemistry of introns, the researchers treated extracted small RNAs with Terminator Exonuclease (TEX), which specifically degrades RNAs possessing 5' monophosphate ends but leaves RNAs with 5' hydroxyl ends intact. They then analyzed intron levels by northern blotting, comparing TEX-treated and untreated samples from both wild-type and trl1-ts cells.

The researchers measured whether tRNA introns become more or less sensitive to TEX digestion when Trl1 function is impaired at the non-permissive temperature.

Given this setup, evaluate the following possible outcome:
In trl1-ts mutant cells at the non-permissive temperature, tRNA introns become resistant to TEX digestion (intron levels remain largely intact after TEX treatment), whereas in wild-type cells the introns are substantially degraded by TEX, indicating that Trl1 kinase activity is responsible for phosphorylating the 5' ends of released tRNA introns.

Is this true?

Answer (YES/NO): NO